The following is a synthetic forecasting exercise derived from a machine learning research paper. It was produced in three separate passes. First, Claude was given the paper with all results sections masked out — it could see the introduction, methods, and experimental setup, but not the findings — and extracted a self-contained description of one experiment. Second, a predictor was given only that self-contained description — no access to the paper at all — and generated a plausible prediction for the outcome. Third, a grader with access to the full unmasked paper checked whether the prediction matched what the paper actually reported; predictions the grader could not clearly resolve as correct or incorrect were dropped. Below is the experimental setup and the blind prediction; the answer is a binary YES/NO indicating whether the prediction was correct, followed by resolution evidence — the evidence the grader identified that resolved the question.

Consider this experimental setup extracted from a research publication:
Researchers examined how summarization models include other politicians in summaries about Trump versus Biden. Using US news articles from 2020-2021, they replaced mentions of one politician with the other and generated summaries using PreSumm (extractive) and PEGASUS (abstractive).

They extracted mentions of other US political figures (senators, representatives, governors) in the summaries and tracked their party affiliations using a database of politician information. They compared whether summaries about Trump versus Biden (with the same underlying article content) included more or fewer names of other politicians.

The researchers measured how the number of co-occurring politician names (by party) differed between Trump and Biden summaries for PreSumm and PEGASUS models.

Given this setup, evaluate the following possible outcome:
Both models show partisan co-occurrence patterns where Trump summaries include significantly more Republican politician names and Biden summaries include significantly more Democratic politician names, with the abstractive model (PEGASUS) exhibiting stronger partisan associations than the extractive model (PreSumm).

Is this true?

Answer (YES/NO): NO